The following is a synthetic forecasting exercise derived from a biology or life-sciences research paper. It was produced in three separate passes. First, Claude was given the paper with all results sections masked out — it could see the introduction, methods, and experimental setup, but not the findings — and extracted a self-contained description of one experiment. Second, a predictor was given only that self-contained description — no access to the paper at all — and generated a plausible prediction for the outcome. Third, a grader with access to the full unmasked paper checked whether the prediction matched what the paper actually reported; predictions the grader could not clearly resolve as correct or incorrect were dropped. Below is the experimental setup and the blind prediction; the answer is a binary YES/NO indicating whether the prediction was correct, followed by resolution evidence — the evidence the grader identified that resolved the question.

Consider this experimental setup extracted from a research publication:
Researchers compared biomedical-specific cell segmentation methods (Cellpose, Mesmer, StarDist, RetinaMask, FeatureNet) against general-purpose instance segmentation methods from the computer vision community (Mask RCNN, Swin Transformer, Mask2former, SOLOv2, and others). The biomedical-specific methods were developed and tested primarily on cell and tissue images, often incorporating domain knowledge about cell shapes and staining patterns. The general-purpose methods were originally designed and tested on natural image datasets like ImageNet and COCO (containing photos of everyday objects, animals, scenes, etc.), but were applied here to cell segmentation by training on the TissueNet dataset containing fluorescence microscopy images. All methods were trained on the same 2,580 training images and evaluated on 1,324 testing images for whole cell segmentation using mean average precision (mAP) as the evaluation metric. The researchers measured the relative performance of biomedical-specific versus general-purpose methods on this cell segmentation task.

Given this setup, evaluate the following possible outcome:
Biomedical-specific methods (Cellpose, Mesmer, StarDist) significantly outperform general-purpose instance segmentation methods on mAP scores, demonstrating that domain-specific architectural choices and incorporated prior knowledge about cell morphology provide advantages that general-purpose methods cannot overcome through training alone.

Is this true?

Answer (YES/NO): NO